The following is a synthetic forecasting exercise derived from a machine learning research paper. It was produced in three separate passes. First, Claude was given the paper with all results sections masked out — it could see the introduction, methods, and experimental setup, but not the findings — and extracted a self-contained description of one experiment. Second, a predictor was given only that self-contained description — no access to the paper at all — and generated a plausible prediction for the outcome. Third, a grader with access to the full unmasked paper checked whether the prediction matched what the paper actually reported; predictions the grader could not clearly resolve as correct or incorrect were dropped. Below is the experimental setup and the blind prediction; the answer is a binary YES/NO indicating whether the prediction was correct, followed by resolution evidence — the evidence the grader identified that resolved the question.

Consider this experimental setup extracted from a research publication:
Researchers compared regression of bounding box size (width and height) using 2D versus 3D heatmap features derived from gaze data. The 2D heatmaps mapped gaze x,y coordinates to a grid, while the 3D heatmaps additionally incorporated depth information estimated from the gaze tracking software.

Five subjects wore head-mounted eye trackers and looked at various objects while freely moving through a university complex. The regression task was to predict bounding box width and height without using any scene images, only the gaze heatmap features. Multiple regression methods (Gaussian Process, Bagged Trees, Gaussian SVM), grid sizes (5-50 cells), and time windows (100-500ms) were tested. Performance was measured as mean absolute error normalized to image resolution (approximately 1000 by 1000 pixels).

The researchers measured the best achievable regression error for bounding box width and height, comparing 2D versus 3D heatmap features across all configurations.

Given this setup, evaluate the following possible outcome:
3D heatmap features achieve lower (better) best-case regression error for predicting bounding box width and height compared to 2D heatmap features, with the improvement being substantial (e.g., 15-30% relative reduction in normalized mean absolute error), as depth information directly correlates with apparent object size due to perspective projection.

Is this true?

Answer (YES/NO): YES